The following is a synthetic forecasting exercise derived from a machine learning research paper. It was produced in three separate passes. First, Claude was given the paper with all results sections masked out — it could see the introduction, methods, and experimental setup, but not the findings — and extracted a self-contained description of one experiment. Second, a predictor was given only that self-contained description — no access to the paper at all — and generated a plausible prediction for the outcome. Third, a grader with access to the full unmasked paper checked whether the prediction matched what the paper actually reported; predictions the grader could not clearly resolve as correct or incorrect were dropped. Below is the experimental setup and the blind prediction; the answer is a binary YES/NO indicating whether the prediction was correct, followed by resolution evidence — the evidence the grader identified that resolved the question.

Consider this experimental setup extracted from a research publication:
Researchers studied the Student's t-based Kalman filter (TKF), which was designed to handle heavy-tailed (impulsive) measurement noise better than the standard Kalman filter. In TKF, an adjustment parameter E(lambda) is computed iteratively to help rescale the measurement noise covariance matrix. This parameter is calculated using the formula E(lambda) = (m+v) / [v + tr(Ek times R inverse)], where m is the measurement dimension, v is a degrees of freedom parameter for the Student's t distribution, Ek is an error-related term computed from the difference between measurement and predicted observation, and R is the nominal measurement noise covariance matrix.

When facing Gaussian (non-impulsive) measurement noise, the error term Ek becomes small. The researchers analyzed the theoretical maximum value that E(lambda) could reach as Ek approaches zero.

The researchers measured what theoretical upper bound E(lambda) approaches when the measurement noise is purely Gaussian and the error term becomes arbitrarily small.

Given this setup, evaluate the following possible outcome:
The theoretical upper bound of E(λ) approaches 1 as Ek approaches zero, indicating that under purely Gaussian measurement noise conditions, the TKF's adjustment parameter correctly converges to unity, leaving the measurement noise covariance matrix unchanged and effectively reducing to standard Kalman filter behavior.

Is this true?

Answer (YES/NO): NO